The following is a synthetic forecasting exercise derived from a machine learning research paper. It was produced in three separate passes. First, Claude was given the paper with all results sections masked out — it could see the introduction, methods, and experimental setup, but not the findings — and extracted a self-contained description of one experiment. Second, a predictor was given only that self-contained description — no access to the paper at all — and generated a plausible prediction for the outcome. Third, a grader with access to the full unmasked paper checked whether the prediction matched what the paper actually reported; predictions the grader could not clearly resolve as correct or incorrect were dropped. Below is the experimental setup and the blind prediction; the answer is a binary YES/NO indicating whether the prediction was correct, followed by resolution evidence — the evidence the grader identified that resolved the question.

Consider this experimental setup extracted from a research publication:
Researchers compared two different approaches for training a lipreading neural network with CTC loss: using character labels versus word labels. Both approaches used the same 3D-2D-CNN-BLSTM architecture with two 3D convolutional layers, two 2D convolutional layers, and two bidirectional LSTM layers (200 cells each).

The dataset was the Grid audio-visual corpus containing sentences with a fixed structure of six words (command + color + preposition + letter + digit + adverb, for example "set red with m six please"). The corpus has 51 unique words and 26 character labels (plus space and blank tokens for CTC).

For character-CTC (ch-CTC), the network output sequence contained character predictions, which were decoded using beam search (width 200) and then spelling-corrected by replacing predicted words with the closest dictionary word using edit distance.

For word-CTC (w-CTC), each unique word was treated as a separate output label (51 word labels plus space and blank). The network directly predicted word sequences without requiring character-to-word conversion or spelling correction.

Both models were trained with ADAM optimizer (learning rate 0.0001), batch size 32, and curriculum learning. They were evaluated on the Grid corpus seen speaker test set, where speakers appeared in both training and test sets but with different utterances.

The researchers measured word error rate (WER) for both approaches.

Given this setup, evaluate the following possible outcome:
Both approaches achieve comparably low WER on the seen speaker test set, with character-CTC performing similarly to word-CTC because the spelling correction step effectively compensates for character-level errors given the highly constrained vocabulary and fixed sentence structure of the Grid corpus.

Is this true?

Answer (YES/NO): NO